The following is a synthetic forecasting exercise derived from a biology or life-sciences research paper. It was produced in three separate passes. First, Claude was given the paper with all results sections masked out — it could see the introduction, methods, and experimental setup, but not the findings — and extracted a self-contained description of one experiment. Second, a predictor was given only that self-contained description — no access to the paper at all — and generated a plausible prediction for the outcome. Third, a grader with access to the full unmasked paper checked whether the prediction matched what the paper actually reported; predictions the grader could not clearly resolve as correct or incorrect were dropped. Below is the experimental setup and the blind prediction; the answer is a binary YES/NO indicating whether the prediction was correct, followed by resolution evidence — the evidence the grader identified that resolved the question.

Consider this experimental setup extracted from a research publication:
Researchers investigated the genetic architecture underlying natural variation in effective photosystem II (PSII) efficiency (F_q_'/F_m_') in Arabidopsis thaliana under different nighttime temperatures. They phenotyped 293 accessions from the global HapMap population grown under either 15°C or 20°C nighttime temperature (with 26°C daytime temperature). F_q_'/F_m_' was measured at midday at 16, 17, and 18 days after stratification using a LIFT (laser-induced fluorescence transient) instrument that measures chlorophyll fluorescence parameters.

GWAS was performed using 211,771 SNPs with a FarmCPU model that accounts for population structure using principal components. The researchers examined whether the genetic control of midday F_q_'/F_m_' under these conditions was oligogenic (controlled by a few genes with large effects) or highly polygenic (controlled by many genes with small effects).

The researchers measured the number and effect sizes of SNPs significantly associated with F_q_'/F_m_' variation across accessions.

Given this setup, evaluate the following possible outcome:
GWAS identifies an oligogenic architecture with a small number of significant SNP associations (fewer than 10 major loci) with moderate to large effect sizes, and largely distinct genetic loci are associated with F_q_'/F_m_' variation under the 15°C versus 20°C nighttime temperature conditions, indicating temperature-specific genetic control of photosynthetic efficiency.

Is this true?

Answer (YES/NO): NO